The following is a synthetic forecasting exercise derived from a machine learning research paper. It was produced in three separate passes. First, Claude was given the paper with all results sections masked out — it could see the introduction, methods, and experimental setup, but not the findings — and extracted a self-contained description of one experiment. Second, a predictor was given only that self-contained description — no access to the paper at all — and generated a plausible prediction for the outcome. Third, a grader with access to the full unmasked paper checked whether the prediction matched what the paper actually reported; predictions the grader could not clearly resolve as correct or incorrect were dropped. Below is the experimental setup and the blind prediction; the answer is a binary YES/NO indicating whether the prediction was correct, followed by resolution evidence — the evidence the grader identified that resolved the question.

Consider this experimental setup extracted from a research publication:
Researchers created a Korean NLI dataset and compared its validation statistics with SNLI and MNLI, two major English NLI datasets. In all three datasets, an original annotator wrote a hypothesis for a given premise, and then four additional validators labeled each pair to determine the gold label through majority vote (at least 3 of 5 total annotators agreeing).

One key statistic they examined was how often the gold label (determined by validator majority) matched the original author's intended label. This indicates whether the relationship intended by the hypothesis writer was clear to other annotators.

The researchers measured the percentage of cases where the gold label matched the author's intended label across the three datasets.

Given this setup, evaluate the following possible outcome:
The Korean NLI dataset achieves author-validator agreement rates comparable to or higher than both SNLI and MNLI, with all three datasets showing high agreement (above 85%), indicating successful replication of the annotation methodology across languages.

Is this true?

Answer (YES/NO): YES